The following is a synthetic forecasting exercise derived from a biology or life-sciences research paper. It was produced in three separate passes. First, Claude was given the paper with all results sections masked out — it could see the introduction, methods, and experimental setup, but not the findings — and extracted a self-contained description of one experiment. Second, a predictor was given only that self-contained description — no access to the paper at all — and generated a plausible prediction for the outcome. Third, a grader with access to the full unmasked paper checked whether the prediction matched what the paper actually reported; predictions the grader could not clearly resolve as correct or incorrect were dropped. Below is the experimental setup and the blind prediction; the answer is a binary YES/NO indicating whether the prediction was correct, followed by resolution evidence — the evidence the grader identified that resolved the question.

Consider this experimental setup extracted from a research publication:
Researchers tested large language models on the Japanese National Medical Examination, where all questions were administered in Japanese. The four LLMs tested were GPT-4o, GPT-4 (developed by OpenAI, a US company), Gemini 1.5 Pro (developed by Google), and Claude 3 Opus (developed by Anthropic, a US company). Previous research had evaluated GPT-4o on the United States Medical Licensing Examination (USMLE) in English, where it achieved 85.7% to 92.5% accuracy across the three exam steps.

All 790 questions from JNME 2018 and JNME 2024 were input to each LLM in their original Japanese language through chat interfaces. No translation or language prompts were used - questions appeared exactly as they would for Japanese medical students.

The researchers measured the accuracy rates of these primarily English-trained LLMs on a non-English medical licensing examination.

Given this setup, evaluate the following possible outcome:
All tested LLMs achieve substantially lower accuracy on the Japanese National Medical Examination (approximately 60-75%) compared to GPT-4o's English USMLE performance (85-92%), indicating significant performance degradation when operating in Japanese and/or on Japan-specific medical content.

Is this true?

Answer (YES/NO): NO